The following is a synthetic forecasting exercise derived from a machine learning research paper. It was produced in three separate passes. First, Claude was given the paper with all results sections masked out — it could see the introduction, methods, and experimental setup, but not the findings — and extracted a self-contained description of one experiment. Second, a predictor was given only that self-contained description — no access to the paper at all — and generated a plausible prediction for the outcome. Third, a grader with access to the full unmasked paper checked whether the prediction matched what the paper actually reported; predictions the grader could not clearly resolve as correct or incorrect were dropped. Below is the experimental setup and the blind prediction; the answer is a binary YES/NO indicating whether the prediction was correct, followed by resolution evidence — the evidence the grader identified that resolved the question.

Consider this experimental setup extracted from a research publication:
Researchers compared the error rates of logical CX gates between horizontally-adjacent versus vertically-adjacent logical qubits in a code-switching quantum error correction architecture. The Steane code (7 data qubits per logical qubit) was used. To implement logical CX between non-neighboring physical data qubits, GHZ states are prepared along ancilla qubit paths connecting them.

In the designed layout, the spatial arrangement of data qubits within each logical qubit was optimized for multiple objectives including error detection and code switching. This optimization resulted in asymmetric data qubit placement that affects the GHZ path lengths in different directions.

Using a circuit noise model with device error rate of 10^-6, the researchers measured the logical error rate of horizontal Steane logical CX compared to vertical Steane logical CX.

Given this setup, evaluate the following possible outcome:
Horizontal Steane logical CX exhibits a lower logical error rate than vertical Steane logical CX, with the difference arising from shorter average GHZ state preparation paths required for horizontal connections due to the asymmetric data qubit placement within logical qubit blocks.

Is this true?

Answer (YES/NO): NO